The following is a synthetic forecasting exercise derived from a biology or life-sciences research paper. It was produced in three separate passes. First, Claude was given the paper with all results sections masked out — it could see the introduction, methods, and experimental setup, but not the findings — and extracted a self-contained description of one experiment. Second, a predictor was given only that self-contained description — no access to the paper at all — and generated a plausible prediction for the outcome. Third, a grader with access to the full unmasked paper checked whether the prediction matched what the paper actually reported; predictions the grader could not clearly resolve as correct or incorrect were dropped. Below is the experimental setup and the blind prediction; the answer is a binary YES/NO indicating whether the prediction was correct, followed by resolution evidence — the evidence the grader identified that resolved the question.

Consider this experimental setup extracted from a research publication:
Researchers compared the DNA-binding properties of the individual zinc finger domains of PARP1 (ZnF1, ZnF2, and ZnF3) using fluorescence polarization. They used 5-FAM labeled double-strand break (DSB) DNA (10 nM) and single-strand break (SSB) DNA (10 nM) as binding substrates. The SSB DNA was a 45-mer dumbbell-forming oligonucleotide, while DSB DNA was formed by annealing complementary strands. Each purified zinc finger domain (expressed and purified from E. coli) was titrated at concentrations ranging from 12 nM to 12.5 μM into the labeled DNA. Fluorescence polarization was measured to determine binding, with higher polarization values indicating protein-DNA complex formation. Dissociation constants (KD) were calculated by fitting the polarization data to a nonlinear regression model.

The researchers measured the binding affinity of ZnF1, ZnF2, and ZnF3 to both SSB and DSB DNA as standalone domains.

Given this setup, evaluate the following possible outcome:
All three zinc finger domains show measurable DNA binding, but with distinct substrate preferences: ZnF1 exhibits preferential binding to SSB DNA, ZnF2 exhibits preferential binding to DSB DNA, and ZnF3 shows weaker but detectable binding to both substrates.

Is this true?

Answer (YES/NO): NO